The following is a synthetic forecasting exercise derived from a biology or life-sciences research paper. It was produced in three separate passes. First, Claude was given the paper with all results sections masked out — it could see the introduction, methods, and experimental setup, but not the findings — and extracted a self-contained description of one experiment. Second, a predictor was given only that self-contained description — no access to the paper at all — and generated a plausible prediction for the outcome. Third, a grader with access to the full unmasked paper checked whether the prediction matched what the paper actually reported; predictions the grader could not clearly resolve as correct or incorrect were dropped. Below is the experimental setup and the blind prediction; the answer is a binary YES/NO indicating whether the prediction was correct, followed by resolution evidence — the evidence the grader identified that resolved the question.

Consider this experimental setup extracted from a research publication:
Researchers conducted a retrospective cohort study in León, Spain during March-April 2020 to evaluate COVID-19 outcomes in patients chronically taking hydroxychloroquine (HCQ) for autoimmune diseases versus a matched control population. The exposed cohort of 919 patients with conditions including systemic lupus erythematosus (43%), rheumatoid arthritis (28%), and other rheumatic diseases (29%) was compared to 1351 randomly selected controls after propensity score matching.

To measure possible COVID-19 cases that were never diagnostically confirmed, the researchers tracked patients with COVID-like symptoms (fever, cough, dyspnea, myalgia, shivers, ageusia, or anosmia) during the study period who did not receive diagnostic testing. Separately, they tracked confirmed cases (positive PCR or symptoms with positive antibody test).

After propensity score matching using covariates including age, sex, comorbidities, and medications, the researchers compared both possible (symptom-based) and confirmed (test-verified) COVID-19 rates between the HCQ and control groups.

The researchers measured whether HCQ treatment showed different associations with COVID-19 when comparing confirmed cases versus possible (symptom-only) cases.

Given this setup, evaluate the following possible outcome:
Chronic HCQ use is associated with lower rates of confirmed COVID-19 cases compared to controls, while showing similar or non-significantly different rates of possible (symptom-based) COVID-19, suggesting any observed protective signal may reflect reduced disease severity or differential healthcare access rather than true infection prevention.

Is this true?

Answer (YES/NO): NO